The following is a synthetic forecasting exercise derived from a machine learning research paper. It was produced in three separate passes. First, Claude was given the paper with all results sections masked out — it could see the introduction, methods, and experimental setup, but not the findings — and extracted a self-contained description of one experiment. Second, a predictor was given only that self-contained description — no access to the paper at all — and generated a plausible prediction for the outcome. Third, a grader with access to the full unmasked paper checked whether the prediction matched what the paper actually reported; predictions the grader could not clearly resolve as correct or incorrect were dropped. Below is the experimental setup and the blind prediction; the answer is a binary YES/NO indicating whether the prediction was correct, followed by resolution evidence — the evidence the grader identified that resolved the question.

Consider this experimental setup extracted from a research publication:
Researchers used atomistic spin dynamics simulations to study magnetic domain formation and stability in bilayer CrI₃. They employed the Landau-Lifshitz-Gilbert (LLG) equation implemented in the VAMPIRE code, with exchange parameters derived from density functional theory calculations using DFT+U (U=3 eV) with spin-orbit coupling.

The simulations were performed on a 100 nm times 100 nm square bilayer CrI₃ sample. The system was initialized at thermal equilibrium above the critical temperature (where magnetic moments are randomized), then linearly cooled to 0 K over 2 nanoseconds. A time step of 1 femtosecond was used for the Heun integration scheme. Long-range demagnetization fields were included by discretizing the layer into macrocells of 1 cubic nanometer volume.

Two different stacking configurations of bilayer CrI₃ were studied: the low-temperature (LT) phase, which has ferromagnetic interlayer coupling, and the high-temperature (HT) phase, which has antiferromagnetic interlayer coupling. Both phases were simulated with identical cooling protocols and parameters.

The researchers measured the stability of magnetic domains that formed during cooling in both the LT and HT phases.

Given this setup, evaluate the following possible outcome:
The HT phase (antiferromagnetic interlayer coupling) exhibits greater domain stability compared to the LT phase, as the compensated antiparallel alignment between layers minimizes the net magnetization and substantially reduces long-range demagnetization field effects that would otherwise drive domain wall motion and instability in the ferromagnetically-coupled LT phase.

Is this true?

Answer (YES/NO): YES